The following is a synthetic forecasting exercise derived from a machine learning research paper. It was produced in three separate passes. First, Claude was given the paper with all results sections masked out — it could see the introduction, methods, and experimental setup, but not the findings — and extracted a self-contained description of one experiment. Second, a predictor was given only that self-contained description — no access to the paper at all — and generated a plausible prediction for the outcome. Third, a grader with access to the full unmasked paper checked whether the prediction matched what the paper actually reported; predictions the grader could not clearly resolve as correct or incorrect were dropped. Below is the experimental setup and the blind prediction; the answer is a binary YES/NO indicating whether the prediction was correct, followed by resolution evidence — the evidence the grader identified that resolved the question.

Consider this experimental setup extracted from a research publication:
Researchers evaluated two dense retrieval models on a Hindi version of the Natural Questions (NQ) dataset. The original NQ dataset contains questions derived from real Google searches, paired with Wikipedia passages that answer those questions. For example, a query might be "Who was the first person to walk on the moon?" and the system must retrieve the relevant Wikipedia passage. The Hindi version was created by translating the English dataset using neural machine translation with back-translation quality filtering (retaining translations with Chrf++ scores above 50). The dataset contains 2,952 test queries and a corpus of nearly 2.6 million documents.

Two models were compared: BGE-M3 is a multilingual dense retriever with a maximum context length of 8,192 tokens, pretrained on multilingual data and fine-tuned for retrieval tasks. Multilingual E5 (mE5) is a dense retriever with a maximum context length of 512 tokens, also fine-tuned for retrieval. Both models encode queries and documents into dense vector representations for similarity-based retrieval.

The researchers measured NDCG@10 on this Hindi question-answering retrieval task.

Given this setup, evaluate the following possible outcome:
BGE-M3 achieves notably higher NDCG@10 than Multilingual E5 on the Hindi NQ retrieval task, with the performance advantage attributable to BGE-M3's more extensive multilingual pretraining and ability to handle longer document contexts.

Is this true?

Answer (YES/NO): NO